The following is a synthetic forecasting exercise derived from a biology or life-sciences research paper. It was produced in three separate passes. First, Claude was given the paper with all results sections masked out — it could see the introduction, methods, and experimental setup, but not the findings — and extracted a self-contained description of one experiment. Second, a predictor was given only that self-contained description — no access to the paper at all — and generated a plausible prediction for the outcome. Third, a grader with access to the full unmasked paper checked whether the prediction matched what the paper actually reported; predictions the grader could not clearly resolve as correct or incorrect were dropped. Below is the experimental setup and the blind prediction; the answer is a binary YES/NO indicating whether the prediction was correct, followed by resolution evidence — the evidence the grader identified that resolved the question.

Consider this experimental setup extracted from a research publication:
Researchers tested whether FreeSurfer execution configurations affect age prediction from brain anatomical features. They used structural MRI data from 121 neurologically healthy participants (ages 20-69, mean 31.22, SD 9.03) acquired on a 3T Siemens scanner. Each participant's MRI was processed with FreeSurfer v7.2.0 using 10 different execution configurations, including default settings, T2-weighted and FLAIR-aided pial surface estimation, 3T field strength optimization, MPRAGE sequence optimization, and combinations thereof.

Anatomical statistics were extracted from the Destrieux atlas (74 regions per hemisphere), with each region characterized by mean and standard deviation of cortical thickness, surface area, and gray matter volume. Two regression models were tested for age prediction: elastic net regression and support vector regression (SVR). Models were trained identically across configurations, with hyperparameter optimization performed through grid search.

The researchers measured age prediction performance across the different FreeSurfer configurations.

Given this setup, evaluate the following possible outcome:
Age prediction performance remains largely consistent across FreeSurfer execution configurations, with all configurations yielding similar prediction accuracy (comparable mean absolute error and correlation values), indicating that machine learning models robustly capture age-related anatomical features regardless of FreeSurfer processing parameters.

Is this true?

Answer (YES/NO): NO